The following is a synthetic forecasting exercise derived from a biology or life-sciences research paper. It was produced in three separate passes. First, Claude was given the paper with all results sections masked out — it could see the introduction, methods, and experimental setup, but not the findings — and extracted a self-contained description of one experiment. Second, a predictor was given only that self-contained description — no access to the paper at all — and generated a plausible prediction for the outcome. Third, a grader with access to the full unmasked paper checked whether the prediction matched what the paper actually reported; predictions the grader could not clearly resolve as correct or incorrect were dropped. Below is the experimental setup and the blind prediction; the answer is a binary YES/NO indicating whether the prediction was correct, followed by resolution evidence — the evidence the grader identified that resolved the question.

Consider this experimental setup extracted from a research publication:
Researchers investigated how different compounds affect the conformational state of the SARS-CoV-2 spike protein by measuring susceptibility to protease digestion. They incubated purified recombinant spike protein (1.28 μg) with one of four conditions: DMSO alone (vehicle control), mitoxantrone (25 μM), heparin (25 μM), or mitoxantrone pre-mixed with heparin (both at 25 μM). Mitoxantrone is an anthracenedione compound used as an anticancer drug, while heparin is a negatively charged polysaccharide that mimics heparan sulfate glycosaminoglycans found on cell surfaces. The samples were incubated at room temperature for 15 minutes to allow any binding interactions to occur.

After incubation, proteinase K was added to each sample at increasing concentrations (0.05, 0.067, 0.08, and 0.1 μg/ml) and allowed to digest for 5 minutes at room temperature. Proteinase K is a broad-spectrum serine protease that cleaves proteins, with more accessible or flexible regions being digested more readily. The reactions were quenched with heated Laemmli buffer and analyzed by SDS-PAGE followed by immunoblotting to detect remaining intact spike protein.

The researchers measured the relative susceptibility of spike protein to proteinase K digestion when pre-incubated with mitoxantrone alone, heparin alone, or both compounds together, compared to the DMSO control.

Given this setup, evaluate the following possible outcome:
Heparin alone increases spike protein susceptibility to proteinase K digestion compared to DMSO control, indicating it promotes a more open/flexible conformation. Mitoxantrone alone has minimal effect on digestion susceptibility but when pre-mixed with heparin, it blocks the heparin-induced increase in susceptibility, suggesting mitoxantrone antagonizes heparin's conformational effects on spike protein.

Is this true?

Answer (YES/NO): NO